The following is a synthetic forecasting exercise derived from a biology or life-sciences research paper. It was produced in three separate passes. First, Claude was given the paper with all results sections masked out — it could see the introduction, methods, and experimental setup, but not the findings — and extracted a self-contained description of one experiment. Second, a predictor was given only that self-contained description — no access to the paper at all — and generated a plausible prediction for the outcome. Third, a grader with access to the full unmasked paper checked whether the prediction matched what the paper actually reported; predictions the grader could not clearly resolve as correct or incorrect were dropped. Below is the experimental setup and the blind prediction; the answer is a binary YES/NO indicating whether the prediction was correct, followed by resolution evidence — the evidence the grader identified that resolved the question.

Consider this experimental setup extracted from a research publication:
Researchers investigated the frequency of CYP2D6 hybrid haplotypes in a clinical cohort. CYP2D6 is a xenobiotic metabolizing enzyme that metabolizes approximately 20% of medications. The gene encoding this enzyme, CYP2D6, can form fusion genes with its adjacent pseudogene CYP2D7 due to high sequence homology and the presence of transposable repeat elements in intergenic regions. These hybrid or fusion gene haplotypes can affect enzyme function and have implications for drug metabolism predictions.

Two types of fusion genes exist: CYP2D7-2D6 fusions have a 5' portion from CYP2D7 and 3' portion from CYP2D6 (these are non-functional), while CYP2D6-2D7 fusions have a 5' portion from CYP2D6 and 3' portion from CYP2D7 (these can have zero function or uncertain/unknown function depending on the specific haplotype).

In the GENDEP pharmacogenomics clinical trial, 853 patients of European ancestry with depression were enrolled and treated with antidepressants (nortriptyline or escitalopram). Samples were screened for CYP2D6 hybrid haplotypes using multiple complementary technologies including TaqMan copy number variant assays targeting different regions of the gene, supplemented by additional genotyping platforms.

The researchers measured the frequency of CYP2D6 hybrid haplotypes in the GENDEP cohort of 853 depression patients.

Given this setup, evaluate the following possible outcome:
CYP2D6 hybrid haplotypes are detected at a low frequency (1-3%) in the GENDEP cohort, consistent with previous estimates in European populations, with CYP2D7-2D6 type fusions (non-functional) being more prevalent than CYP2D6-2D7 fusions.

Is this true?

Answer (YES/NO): NO